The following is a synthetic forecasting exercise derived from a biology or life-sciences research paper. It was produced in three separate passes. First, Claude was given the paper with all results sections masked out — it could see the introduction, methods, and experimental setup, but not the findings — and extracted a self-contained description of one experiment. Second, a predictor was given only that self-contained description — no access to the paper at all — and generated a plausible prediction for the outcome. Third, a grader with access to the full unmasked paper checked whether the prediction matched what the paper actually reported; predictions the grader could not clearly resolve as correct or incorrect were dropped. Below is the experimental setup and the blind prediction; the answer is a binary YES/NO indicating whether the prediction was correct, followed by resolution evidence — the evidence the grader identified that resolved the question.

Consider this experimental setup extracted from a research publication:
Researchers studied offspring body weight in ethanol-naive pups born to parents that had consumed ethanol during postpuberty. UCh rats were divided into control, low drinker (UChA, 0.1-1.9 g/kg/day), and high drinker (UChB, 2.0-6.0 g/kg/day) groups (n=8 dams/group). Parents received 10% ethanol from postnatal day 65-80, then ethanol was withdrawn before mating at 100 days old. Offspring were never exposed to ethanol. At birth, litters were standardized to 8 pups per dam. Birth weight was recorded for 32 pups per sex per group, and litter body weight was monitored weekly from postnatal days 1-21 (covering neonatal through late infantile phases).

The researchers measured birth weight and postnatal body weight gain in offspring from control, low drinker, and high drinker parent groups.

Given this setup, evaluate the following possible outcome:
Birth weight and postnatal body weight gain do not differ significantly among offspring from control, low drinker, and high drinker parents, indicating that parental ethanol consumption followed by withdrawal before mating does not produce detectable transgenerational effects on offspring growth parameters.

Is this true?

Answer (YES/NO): NO